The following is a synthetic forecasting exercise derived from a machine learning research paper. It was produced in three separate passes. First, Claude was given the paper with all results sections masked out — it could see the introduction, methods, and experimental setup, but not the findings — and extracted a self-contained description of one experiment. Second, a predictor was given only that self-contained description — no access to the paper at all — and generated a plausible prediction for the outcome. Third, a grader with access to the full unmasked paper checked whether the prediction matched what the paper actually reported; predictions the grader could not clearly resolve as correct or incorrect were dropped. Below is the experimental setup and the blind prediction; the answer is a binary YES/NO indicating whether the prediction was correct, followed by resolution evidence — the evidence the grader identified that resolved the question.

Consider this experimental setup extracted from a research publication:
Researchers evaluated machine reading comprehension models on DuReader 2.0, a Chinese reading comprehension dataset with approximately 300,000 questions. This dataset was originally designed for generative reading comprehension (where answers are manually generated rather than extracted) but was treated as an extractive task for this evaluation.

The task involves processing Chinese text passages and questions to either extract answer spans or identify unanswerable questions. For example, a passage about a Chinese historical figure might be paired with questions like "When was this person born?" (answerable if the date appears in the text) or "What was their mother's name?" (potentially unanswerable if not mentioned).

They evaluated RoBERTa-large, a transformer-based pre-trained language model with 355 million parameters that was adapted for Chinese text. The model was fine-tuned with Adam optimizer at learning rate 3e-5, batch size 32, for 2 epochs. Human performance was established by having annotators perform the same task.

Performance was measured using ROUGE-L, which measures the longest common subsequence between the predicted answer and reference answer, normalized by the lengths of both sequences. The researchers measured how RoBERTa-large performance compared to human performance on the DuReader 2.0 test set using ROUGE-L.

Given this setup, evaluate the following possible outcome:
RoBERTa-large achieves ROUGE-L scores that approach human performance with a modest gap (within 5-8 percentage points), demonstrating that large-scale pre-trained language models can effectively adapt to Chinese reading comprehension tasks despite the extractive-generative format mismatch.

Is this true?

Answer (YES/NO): YES